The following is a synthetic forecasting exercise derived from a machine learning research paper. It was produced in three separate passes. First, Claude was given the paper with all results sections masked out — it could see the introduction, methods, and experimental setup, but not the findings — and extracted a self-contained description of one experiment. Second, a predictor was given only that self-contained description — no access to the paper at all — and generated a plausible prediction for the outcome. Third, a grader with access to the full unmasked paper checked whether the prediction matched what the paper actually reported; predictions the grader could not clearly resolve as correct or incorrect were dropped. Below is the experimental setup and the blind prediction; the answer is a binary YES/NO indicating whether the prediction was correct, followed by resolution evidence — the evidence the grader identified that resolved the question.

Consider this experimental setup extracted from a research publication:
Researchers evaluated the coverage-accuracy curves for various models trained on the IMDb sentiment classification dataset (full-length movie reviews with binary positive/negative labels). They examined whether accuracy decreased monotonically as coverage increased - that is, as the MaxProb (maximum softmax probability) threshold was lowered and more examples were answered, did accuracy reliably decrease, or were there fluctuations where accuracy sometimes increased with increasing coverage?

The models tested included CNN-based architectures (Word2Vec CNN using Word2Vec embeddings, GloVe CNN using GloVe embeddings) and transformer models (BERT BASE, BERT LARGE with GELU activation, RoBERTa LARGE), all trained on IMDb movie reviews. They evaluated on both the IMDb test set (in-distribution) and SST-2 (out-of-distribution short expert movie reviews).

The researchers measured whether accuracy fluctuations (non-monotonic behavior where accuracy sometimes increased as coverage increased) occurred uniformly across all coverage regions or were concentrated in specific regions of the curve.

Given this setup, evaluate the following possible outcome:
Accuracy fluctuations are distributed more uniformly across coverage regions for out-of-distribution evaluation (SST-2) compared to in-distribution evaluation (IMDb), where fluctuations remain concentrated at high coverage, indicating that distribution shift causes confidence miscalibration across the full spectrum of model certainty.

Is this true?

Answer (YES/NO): NO